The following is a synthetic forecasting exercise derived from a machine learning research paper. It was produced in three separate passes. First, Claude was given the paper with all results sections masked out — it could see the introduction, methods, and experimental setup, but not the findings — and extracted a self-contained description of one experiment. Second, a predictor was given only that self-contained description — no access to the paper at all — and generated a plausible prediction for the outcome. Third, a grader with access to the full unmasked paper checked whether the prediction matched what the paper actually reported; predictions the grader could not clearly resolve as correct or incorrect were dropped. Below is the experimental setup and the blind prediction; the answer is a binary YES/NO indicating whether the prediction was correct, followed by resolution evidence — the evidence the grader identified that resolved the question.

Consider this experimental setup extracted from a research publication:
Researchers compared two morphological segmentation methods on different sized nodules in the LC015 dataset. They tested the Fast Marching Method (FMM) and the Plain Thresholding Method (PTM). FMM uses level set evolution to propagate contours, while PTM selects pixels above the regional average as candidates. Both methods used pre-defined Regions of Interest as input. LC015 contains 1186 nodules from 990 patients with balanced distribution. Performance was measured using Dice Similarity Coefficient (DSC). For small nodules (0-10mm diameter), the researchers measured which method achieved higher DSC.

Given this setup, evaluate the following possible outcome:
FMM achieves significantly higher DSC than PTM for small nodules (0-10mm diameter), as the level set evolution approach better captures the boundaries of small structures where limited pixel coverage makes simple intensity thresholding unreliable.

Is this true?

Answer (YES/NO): NO